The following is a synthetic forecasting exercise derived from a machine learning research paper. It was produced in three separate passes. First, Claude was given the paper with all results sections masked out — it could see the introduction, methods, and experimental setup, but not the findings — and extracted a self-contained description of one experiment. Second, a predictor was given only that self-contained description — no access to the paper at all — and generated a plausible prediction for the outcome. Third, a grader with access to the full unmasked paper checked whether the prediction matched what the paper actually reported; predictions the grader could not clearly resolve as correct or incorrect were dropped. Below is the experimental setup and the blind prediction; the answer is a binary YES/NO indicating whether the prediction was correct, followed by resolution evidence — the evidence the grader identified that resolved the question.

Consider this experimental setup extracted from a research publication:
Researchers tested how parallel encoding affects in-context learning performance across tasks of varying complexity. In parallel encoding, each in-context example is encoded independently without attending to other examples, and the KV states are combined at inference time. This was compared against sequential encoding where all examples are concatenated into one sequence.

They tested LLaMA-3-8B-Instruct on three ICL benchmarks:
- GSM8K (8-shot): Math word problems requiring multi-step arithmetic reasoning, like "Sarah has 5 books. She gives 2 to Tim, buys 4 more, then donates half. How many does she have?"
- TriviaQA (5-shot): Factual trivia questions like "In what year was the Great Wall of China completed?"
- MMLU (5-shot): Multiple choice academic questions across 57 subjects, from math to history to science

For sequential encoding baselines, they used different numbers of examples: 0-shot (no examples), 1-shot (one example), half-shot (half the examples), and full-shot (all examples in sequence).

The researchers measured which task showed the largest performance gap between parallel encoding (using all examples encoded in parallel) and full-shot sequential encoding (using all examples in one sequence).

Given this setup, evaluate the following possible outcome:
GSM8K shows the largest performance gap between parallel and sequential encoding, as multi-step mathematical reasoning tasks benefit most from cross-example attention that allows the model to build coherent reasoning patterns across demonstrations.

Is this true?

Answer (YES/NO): YES